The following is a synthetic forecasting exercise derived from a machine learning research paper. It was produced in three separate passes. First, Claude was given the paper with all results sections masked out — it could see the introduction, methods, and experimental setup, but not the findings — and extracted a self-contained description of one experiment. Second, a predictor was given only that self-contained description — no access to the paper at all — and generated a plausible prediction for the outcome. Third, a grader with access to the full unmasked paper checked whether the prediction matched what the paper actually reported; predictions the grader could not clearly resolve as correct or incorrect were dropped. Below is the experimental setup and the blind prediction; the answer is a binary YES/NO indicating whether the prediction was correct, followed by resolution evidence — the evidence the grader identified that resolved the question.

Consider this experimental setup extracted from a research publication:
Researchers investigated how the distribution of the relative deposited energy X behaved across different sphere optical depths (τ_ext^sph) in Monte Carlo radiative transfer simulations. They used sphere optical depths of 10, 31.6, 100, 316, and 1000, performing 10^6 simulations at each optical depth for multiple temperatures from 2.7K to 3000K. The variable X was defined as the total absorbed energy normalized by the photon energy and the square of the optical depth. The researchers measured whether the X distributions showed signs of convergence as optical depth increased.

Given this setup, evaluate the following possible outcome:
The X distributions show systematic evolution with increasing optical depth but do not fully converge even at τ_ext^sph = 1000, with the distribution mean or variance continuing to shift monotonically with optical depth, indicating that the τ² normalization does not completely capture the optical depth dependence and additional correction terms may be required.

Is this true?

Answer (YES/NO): NO